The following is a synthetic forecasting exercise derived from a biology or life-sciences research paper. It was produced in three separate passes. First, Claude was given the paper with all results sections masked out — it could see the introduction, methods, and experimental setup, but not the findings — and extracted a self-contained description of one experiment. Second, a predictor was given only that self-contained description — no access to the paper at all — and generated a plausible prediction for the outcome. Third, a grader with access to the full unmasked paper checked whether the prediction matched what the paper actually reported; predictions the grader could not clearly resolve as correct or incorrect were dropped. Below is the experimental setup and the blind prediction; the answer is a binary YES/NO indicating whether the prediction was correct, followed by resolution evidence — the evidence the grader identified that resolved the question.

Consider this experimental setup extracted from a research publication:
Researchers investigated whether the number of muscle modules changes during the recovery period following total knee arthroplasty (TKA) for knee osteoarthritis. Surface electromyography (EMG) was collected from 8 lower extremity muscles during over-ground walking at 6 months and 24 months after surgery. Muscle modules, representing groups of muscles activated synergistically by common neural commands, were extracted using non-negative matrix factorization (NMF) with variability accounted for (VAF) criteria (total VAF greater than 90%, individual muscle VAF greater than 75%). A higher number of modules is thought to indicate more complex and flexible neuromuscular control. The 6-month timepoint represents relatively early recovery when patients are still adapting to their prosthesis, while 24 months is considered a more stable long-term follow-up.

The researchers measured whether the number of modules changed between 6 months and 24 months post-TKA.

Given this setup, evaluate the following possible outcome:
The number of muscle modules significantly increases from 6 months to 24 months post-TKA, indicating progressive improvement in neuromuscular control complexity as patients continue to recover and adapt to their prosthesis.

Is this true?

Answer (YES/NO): NO